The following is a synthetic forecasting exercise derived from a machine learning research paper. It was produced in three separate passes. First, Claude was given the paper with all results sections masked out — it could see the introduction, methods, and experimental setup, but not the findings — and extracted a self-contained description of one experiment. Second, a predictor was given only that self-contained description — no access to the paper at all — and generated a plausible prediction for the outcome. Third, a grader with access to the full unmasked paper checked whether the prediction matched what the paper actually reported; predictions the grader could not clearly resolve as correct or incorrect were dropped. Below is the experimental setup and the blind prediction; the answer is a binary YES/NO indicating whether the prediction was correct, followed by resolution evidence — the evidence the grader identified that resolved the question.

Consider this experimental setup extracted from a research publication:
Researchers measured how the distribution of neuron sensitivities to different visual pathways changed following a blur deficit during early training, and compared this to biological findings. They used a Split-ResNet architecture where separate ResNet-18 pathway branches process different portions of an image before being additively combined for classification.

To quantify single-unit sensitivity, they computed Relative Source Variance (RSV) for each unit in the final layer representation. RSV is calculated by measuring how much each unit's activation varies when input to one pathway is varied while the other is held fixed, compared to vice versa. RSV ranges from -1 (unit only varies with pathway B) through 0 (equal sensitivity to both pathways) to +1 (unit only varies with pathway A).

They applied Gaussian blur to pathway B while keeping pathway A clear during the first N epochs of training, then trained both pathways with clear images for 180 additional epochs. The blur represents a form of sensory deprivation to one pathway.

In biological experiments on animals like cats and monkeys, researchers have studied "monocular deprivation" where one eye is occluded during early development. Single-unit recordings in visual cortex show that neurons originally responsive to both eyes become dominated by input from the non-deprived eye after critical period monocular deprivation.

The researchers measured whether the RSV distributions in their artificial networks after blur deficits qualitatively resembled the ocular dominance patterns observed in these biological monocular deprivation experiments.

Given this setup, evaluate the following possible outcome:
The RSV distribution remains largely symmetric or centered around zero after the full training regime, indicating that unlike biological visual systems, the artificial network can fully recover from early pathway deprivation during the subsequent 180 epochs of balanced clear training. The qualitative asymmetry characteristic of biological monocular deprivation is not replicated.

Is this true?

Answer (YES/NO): NO